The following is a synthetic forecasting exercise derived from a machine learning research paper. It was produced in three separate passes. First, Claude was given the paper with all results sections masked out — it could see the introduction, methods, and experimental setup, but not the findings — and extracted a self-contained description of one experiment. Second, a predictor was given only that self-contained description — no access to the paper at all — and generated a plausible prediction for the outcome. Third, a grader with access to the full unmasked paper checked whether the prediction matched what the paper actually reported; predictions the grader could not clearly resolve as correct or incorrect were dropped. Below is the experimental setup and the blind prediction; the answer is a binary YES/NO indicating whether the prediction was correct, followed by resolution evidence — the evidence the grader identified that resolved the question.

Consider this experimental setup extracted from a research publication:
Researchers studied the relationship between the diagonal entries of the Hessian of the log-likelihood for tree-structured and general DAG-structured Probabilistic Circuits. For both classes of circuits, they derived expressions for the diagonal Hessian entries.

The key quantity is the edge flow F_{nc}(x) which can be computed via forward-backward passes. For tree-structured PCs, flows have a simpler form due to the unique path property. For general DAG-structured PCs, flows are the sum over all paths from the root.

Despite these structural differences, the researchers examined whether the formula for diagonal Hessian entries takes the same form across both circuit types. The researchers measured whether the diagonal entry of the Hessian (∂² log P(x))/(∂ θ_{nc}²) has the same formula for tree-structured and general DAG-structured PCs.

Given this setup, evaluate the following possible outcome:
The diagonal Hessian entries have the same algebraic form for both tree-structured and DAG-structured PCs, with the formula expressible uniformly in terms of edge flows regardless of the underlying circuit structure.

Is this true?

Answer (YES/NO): YES